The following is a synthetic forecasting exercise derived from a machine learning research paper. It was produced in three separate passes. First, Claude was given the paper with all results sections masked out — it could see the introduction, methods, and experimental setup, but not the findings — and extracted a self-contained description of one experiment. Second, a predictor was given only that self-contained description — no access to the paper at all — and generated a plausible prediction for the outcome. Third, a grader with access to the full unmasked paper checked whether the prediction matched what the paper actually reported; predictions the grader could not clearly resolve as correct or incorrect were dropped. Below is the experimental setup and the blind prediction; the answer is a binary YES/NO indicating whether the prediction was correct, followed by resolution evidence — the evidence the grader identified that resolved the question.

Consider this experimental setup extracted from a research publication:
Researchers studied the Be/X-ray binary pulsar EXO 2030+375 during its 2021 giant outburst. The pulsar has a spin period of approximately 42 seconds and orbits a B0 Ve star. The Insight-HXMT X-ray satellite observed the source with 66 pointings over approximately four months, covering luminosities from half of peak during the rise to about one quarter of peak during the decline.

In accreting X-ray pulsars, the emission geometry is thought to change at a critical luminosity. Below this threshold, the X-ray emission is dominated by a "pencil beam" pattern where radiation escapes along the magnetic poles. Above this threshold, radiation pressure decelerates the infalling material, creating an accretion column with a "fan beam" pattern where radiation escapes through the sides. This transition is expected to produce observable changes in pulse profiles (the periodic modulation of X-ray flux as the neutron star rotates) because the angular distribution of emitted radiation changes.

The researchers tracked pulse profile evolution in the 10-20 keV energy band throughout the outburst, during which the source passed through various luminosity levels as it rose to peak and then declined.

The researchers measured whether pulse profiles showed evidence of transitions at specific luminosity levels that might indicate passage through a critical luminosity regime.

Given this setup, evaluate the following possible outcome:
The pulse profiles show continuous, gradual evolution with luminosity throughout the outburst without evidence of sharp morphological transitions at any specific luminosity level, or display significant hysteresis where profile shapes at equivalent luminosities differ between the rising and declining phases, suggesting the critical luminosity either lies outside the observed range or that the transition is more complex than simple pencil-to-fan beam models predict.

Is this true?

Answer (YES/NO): NO